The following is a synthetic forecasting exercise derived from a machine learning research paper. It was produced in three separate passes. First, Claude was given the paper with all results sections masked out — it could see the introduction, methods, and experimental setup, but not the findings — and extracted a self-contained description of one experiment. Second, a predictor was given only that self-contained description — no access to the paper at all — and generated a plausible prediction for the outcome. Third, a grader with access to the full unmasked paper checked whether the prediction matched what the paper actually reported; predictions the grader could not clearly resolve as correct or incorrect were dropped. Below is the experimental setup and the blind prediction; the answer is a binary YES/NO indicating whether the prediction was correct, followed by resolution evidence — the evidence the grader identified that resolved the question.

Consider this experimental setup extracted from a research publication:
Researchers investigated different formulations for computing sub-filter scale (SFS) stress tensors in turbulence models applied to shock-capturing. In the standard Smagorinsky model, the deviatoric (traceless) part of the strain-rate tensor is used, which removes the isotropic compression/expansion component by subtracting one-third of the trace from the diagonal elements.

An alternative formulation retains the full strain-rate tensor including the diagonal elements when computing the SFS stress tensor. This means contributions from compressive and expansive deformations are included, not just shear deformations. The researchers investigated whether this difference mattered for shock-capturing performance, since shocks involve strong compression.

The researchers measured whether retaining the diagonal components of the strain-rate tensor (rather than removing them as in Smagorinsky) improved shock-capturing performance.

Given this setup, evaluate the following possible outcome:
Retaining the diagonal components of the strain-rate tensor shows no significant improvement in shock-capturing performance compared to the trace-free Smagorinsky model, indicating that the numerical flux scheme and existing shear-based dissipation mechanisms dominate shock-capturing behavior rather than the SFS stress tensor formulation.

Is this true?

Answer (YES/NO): NO